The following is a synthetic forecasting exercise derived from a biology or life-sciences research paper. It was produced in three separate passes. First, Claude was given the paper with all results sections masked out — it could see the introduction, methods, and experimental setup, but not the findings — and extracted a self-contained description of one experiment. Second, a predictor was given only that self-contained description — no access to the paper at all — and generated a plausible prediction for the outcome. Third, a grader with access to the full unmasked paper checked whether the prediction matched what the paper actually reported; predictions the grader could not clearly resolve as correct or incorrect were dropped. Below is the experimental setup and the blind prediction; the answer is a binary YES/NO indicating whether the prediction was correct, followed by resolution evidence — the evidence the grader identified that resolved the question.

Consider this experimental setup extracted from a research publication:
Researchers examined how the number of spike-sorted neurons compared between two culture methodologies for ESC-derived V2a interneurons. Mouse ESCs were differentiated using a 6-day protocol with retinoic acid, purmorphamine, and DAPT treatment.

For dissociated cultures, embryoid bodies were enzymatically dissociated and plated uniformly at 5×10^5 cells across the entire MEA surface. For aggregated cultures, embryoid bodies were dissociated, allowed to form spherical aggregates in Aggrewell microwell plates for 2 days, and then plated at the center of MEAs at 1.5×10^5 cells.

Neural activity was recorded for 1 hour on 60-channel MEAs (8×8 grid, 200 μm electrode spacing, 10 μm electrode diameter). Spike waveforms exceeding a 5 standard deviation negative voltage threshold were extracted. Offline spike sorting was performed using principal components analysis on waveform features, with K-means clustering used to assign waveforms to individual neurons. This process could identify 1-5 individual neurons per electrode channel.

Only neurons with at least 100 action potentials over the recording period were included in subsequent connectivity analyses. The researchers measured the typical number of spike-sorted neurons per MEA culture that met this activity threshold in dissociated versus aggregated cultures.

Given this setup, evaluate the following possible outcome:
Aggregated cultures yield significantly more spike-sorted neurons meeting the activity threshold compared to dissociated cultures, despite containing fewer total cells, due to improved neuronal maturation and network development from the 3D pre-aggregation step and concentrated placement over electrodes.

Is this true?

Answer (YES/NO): NO